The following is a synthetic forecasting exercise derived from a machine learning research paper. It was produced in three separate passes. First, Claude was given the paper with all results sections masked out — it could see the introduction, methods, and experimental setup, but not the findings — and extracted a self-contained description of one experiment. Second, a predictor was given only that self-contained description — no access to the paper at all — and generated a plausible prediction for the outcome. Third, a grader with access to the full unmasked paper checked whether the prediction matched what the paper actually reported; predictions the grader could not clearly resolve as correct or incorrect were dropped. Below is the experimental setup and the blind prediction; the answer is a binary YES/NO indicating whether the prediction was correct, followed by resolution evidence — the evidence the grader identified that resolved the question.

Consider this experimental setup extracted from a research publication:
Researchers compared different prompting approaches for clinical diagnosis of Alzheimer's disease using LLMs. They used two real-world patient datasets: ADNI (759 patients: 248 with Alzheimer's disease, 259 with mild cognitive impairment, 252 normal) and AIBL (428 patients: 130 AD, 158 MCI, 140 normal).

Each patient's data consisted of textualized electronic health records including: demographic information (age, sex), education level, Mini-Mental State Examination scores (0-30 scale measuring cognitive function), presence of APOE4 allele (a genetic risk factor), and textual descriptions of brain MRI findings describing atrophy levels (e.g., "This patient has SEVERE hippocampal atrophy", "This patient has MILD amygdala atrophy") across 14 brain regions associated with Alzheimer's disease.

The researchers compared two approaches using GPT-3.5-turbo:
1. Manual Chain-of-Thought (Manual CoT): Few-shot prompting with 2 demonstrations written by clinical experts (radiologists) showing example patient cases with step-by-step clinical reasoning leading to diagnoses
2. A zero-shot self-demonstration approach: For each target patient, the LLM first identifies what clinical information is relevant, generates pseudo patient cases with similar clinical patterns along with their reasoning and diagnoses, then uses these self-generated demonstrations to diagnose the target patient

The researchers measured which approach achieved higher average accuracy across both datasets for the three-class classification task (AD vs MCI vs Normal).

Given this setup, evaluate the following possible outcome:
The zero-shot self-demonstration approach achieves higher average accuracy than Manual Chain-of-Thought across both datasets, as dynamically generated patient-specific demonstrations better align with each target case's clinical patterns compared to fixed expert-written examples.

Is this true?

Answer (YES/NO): NO